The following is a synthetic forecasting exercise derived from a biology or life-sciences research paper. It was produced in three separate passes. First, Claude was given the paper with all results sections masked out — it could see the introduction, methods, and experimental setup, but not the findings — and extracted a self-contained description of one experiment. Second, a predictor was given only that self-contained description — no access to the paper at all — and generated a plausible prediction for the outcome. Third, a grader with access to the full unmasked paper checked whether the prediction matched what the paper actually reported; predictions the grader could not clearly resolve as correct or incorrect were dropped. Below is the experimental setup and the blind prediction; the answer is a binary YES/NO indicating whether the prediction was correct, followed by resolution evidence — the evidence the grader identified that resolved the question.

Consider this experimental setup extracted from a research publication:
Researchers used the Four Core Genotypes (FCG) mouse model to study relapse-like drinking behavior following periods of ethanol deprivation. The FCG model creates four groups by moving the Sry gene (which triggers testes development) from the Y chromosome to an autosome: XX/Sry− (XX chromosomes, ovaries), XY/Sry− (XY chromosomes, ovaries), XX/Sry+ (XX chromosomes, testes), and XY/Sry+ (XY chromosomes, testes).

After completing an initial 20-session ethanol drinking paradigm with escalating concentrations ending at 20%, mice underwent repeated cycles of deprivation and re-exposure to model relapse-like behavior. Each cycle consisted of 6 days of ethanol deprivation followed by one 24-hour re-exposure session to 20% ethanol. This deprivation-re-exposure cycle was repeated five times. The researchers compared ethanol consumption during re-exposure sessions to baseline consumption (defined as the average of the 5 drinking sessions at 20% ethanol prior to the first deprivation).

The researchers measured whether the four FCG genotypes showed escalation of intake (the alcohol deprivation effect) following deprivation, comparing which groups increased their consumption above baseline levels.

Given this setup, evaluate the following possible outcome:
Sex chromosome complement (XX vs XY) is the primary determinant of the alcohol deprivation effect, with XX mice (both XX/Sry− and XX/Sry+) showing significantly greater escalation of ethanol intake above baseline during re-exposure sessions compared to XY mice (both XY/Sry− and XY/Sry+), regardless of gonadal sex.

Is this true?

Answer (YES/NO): YES